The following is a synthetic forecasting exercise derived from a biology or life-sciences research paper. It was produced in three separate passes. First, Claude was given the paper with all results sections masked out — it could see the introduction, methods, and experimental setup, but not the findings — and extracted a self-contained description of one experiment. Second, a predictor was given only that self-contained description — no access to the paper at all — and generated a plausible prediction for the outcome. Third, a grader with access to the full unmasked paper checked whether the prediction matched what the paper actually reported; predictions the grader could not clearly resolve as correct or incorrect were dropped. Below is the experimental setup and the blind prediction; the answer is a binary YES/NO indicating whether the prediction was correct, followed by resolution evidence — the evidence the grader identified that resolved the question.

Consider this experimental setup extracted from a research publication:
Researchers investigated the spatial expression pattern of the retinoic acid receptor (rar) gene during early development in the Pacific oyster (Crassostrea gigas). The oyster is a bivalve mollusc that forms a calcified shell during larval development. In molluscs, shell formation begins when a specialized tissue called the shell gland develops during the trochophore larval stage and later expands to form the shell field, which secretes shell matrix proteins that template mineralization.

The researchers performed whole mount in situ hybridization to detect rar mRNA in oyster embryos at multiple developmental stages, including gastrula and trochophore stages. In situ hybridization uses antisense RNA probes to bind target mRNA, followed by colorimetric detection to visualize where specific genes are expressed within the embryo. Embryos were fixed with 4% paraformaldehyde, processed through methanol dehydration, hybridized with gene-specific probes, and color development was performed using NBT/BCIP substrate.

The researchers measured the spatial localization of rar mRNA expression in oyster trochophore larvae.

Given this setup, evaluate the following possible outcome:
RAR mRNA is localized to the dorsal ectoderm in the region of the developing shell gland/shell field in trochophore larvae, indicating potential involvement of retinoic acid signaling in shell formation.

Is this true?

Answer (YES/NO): YES